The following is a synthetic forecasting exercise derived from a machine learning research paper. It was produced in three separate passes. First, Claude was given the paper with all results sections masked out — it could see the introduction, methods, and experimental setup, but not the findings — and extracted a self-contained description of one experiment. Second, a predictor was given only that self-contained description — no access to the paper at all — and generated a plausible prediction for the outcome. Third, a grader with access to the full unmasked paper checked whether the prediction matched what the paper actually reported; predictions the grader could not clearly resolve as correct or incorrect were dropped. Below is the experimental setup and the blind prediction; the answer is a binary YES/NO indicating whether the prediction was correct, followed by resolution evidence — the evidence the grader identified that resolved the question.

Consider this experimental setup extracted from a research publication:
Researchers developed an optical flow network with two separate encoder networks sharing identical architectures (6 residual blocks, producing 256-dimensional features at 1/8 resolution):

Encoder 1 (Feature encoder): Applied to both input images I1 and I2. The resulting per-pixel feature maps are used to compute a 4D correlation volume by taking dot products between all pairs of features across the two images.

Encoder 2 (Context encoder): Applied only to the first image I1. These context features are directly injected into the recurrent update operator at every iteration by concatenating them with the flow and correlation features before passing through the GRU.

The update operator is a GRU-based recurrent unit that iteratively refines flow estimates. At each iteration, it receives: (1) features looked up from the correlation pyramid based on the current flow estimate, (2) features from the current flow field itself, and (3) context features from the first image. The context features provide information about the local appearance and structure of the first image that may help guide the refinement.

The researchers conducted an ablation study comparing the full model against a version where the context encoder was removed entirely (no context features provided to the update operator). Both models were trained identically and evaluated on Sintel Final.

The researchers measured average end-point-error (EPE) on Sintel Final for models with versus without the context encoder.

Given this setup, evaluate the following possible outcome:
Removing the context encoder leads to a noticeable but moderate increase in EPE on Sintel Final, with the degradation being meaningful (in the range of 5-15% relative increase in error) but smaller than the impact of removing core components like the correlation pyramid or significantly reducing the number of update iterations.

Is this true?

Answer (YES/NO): YES